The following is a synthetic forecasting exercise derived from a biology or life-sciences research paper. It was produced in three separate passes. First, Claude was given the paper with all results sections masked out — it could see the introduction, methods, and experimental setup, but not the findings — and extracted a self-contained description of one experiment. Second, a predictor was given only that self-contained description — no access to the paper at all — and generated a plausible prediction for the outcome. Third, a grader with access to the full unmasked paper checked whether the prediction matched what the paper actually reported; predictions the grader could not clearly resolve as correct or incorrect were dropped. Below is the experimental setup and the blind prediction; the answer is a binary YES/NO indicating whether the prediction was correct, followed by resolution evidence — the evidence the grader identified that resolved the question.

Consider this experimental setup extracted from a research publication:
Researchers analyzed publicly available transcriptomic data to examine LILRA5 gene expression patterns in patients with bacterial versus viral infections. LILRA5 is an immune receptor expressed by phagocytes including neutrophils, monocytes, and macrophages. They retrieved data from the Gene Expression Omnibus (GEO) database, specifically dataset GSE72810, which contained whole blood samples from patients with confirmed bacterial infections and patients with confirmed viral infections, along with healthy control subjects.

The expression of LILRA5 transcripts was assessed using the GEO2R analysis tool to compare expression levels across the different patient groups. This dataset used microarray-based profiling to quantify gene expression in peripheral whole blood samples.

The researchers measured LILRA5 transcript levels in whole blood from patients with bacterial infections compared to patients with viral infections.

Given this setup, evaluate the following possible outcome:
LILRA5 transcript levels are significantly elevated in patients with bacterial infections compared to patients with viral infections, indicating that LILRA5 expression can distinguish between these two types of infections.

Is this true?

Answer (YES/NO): NO